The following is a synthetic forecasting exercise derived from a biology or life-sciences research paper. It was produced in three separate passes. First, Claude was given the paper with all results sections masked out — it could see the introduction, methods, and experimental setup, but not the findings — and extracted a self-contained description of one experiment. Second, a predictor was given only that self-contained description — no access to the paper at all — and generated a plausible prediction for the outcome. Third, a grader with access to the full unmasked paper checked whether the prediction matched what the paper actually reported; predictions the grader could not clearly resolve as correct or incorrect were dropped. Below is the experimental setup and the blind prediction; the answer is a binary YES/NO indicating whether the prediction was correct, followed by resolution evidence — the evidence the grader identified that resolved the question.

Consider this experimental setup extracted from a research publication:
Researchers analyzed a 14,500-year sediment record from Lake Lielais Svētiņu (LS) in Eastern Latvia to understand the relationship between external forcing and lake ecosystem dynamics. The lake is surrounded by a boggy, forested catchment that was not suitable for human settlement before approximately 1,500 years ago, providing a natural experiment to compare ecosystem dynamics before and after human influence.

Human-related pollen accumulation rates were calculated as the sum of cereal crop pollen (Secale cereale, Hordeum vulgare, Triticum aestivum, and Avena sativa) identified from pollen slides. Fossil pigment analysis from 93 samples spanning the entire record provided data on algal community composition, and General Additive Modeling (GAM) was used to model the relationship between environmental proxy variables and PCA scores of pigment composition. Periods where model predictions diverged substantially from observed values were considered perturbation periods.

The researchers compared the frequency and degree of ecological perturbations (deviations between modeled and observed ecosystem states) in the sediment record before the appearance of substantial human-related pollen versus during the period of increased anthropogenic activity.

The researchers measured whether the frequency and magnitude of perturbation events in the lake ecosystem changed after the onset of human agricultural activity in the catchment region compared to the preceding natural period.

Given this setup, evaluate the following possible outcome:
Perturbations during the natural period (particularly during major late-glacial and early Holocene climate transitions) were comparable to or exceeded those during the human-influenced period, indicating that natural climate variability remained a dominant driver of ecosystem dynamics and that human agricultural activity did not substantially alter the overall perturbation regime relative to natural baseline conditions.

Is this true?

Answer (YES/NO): NO